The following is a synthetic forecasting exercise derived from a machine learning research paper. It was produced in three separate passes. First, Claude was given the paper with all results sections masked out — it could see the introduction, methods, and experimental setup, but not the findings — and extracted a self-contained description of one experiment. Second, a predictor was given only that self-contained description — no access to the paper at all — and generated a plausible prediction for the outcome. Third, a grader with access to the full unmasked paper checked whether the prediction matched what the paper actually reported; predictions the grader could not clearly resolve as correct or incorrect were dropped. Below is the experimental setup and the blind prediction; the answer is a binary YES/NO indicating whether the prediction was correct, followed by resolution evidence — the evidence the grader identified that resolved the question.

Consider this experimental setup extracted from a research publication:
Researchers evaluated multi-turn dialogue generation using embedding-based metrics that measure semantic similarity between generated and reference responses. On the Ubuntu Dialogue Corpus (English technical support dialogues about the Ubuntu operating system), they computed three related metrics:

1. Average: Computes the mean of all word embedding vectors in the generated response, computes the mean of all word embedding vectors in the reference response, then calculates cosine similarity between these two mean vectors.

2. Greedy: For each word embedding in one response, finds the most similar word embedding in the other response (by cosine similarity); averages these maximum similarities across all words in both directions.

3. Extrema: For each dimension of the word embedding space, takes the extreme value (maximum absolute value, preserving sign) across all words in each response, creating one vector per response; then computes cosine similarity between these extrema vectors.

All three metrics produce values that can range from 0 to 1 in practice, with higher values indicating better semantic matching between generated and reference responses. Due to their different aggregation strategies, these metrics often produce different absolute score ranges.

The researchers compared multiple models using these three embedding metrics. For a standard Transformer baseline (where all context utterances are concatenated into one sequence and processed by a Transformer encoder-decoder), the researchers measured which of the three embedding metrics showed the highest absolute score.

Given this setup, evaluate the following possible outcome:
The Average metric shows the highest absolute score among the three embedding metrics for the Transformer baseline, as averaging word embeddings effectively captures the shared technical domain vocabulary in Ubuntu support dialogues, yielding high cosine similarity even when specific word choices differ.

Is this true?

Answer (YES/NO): YES